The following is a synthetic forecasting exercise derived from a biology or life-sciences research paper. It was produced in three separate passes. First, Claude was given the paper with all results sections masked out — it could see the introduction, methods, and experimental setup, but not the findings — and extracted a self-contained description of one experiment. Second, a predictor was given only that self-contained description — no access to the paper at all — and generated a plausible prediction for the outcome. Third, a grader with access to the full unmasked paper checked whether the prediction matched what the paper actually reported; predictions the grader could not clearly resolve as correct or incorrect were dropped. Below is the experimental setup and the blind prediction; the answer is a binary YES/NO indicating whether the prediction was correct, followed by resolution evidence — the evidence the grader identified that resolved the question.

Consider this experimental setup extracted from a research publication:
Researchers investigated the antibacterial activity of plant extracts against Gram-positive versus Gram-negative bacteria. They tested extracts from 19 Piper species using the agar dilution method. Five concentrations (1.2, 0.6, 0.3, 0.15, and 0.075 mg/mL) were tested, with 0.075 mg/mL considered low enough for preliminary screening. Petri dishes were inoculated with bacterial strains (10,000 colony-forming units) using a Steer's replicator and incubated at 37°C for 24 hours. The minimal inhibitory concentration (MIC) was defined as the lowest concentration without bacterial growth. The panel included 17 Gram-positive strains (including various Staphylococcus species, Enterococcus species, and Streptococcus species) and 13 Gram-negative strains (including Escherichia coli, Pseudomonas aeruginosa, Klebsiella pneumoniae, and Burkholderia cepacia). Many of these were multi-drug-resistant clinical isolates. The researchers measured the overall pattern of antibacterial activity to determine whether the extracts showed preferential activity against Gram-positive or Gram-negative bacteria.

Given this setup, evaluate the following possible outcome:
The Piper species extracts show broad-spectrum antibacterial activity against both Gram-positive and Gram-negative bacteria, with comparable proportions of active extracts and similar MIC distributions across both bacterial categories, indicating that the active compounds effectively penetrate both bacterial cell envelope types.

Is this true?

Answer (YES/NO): NO